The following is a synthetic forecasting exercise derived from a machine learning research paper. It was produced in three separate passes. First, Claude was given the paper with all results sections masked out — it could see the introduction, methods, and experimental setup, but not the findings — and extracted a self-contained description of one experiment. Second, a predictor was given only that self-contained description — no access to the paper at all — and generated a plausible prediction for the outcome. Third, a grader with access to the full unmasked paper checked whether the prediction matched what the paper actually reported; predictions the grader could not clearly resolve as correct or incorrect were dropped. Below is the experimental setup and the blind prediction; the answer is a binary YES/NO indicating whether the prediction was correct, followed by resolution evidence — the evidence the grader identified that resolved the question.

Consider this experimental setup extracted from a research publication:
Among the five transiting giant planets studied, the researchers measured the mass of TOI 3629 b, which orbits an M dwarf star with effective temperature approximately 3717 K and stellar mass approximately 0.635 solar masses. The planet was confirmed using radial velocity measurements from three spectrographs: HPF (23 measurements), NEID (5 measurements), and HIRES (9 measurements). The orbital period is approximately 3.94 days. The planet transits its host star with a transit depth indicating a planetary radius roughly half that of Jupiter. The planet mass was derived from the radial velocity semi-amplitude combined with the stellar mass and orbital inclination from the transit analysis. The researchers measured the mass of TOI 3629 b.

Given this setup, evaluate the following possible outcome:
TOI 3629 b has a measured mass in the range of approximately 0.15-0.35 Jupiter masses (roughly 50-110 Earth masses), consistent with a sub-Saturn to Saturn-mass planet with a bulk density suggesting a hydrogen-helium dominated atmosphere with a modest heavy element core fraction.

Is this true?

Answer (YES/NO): YES